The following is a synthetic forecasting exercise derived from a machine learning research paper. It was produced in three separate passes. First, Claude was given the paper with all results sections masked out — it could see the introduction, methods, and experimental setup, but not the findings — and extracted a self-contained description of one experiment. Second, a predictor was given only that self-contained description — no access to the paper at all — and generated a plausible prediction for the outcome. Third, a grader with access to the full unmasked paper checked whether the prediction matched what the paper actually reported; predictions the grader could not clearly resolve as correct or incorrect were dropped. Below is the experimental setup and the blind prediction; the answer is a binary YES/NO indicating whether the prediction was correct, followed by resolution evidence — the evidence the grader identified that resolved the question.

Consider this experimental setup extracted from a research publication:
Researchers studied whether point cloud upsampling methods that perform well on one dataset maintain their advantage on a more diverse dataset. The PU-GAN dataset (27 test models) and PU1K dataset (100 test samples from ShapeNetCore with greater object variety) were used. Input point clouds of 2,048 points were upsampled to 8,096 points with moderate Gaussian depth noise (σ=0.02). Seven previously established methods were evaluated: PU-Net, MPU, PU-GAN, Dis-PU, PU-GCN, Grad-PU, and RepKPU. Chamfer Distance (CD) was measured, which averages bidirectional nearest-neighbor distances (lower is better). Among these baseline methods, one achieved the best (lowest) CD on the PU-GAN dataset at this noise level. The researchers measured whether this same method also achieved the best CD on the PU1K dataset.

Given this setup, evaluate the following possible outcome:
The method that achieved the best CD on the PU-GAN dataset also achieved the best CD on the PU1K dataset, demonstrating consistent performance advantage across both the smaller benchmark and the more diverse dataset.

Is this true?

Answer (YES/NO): NO